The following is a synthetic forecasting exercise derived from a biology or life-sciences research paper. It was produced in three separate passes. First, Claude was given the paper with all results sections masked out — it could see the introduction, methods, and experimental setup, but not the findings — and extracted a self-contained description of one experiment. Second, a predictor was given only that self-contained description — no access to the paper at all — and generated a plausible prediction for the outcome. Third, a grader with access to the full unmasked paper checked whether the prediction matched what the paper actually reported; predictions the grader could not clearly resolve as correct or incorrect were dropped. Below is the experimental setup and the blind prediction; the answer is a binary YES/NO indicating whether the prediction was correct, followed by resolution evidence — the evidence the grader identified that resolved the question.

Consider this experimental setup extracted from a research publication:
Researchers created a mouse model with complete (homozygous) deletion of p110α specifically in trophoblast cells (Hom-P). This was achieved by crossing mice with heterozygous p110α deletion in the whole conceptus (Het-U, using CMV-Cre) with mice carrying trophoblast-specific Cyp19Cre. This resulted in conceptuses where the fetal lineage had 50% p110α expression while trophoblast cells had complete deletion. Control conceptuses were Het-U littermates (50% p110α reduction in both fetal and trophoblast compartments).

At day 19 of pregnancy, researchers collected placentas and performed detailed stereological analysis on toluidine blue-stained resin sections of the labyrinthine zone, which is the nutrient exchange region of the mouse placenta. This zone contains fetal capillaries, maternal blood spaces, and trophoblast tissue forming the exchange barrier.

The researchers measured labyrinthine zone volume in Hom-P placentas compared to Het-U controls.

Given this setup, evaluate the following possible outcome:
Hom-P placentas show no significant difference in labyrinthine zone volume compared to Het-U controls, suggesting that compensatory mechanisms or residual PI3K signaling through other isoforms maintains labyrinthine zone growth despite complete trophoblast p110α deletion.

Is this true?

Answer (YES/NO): YES